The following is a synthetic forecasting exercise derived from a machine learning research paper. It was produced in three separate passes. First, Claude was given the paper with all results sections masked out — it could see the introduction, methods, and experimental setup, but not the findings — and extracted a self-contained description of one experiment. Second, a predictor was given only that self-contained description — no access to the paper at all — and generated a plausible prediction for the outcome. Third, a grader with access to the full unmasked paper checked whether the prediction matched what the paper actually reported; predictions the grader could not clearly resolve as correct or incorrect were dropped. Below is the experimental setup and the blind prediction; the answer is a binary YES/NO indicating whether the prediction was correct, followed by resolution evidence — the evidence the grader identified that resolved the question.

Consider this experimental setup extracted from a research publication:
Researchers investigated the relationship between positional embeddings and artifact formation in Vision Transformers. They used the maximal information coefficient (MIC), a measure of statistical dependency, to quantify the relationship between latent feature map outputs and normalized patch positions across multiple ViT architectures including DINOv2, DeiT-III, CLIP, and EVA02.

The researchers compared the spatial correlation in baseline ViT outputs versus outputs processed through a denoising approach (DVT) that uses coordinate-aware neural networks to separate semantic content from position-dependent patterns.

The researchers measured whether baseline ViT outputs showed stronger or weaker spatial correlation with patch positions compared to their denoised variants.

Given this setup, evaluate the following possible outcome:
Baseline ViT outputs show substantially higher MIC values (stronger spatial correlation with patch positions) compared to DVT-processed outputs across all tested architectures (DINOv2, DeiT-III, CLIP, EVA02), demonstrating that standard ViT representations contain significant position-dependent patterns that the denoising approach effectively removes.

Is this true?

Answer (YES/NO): YES